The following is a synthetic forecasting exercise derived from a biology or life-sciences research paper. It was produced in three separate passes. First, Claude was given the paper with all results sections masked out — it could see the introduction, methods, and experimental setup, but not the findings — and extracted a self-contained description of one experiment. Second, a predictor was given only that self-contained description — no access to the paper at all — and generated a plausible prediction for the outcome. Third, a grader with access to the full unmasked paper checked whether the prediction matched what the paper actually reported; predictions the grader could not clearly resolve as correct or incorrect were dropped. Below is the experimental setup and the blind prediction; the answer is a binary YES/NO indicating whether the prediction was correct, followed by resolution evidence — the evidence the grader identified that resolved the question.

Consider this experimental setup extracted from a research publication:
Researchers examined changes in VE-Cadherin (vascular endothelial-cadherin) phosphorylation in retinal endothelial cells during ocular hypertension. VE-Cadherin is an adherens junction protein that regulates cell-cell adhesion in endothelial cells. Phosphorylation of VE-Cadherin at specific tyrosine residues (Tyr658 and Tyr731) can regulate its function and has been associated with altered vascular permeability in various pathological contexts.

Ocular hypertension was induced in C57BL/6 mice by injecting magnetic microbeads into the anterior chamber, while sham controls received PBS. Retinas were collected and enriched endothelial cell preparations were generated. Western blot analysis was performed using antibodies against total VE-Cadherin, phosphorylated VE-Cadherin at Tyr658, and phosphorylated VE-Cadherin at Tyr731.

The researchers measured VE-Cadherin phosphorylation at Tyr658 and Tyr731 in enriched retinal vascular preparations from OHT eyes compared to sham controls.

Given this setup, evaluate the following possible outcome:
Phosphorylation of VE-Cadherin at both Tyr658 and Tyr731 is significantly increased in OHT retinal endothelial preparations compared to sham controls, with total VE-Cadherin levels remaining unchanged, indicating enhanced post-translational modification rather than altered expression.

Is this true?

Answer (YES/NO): NO